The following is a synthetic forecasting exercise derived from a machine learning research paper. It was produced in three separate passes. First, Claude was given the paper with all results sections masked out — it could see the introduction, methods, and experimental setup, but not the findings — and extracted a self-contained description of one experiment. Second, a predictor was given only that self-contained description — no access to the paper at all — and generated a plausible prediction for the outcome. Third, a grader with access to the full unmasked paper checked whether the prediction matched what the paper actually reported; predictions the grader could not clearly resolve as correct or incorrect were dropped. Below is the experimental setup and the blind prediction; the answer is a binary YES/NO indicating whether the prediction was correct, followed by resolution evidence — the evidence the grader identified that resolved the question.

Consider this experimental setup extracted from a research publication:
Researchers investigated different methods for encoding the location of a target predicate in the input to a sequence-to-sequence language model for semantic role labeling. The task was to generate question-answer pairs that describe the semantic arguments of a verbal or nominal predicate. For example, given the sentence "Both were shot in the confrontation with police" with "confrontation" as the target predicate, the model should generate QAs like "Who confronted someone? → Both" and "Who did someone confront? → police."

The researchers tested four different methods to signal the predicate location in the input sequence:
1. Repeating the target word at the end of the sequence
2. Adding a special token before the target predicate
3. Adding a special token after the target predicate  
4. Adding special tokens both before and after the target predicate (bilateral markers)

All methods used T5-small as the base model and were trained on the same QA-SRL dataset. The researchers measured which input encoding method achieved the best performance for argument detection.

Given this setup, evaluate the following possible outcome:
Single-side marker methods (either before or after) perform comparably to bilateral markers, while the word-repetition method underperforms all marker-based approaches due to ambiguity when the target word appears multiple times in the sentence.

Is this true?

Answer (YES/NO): NO